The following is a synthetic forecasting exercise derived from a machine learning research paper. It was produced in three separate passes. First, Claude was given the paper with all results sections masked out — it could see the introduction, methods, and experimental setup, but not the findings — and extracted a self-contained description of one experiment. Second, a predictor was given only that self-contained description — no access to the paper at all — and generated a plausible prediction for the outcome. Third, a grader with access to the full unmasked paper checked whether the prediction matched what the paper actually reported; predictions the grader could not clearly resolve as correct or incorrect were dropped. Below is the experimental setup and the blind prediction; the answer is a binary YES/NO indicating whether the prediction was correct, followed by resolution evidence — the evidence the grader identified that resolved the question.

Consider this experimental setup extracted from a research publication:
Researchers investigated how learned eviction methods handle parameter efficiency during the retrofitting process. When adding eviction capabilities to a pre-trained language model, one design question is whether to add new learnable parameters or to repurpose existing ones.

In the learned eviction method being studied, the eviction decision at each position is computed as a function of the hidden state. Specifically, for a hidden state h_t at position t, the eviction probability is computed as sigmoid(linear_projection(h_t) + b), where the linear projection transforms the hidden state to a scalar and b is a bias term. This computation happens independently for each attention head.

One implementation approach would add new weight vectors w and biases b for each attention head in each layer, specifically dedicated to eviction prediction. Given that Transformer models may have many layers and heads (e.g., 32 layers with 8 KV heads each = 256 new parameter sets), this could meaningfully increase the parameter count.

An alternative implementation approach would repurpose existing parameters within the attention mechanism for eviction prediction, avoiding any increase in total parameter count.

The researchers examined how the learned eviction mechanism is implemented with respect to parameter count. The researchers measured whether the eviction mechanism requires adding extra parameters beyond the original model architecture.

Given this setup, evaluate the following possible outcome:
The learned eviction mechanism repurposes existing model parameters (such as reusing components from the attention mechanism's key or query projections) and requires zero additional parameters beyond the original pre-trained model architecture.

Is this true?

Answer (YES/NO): YES